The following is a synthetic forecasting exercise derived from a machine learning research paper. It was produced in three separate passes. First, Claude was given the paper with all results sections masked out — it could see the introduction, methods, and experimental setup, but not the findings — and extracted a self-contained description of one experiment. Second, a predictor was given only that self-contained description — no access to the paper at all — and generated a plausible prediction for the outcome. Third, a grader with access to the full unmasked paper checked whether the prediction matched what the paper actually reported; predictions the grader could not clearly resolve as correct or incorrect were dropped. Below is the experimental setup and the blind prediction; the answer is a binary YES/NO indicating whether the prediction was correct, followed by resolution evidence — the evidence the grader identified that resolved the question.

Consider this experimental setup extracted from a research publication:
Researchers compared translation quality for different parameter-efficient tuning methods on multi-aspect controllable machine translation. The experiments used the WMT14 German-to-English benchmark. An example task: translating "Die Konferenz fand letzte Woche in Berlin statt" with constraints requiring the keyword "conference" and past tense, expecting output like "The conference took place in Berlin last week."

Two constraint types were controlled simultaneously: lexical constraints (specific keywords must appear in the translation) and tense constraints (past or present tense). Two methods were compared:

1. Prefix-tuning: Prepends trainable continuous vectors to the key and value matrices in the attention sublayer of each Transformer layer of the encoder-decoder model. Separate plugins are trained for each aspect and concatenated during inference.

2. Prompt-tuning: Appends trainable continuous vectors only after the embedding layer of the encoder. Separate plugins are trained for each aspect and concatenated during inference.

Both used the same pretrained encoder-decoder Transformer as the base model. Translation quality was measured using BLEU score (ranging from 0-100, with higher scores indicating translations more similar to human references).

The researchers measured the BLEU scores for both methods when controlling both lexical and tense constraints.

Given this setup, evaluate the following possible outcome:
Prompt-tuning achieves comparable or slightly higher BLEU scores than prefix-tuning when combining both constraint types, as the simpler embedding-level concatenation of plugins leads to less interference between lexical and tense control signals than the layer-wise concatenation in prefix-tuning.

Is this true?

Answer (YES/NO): NO